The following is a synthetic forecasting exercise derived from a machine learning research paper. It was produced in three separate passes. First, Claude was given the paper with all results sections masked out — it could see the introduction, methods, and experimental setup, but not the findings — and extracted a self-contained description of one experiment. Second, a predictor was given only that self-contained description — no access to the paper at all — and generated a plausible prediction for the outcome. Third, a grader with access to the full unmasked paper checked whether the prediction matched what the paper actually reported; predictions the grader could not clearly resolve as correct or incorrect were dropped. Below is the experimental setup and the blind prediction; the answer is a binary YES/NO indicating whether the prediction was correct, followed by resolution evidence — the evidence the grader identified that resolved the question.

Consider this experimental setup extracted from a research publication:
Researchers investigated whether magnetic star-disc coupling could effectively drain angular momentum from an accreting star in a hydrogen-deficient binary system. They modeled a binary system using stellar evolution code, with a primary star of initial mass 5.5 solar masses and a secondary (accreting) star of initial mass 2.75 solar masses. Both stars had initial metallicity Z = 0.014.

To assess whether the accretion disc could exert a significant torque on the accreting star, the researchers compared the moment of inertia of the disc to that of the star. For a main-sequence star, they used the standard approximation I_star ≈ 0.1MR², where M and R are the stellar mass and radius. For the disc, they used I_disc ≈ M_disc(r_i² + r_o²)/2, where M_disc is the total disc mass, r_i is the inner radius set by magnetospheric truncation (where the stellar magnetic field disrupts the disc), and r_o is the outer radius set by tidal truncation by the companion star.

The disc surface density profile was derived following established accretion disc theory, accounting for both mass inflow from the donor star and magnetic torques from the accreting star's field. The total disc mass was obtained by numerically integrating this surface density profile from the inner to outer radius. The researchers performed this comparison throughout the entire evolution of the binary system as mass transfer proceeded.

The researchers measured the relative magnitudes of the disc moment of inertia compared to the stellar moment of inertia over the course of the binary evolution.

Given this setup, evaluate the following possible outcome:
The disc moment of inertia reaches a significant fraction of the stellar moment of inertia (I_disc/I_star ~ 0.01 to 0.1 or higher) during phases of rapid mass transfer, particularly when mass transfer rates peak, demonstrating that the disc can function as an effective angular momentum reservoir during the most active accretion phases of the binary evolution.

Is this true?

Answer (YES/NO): NO